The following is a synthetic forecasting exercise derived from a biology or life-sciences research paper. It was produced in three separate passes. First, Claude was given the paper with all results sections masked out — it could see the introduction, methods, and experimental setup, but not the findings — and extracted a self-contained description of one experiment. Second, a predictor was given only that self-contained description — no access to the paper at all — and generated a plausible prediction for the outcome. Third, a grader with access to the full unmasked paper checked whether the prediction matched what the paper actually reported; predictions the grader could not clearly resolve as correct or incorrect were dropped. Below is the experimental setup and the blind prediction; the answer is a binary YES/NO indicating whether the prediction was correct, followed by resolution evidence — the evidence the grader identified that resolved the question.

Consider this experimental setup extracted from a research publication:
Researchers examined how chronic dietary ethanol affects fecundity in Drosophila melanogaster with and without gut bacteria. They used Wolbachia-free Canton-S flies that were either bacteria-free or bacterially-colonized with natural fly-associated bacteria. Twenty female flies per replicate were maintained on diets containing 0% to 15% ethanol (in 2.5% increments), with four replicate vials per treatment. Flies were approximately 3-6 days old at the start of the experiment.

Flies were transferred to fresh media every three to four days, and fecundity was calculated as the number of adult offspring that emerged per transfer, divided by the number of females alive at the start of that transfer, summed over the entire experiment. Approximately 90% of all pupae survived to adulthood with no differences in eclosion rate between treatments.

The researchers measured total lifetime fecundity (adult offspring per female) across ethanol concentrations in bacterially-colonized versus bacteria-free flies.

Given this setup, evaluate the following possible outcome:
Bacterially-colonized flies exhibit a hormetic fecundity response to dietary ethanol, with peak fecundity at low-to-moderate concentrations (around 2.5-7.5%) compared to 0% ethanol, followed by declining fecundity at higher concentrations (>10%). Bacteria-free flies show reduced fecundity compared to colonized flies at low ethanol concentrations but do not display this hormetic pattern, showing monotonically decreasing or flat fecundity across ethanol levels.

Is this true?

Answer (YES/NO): NO